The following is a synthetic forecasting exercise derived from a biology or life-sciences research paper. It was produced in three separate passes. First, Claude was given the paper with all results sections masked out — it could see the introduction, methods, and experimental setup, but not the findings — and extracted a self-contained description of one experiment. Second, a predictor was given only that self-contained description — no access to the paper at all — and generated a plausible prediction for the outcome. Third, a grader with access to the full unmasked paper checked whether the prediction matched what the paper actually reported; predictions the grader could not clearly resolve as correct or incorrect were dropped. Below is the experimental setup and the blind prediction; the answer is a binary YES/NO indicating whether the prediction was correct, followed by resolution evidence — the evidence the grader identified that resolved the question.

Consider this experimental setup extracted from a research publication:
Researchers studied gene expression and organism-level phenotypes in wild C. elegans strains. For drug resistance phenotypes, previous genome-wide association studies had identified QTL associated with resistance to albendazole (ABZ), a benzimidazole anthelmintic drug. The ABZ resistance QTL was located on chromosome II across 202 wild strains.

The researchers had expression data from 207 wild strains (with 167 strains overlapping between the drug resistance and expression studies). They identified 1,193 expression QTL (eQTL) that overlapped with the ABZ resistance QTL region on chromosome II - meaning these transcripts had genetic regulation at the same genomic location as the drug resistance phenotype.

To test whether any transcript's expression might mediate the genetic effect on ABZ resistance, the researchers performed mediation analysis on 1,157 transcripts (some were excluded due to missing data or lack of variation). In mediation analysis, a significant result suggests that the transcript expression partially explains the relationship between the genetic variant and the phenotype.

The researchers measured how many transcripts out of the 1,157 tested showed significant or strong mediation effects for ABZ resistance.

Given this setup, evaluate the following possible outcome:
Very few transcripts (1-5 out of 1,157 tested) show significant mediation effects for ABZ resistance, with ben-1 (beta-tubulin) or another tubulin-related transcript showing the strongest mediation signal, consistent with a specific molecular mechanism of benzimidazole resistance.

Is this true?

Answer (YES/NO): NO